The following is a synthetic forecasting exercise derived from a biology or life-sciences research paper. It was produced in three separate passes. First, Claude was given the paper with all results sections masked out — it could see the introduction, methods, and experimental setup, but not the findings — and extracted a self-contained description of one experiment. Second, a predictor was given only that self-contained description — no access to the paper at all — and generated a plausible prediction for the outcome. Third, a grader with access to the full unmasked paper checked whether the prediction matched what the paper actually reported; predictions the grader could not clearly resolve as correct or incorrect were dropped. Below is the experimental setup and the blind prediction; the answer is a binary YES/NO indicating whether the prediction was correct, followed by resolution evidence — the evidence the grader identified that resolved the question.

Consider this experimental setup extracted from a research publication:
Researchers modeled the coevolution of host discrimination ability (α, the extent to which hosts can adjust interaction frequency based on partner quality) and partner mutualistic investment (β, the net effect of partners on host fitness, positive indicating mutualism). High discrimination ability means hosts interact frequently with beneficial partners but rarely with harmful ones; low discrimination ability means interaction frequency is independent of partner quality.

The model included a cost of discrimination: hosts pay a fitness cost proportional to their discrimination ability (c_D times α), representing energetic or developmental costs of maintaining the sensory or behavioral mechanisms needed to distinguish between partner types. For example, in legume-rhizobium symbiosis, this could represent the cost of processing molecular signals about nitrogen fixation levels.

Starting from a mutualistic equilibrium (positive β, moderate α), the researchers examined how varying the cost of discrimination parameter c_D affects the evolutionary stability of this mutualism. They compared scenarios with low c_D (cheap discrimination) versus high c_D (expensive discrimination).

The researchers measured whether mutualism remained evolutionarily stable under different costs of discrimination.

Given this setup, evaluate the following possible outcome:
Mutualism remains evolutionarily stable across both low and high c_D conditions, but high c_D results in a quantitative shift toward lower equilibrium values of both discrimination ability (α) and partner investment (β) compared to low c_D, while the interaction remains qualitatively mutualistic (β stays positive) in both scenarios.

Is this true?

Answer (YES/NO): NO